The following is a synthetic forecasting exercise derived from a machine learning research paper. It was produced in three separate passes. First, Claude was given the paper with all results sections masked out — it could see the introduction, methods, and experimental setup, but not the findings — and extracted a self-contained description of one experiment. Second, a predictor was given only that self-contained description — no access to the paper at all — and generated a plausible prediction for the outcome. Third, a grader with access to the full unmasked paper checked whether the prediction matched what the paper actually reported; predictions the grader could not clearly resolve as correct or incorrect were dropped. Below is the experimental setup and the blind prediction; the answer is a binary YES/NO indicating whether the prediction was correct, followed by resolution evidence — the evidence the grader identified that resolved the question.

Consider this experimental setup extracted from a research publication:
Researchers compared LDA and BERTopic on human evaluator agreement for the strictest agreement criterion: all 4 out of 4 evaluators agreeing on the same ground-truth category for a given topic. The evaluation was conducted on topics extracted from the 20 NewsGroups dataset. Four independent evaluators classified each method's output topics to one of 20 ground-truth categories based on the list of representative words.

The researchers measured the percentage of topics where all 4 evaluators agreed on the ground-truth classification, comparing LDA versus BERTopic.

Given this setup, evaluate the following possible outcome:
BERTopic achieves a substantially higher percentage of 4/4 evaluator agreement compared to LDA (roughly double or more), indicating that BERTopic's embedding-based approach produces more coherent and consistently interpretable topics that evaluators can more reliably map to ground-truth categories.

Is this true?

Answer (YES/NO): NO